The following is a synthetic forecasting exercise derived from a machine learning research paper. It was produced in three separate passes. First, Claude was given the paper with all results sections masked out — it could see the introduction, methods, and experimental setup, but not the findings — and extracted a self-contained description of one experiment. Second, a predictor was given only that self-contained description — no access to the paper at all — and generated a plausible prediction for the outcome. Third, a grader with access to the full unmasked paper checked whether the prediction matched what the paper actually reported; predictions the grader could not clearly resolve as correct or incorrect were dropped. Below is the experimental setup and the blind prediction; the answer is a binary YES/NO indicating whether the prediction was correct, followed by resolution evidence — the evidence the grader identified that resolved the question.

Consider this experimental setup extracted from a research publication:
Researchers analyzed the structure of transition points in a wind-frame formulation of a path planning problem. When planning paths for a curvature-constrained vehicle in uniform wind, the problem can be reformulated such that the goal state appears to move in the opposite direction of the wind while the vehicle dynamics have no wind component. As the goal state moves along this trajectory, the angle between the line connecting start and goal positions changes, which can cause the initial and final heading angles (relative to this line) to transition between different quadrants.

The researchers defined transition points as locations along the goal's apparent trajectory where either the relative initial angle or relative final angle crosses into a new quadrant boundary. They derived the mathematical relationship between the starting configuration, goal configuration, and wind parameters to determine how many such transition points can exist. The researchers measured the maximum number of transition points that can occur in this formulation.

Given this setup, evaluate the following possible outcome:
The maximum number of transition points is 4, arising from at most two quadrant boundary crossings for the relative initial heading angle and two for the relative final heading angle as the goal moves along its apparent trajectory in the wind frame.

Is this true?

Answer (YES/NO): YES